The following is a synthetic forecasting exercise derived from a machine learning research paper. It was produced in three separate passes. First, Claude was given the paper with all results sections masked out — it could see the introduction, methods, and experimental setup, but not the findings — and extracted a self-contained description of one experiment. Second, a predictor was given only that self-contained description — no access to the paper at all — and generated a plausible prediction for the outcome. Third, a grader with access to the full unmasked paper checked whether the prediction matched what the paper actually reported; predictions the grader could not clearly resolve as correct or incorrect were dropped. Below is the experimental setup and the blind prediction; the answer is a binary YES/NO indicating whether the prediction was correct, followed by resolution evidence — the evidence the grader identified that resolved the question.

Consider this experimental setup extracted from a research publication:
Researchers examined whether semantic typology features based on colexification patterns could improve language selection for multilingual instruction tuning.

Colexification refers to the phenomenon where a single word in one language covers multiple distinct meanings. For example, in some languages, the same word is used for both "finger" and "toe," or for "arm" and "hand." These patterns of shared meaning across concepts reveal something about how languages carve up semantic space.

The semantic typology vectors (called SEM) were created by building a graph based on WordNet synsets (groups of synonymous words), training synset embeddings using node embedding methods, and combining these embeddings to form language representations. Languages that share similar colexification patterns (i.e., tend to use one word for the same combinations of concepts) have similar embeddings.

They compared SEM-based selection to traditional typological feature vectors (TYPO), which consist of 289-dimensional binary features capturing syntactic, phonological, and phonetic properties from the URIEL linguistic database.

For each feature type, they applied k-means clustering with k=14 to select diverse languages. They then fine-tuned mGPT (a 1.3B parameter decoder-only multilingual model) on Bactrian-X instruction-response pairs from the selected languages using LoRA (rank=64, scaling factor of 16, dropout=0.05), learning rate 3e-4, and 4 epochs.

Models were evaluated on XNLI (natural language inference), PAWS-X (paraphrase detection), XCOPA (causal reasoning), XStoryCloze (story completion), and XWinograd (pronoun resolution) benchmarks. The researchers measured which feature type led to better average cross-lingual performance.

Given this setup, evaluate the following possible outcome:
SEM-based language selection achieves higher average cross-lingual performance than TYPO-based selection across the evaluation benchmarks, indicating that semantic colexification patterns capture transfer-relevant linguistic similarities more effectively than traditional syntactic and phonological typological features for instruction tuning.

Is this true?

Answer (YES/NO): NO